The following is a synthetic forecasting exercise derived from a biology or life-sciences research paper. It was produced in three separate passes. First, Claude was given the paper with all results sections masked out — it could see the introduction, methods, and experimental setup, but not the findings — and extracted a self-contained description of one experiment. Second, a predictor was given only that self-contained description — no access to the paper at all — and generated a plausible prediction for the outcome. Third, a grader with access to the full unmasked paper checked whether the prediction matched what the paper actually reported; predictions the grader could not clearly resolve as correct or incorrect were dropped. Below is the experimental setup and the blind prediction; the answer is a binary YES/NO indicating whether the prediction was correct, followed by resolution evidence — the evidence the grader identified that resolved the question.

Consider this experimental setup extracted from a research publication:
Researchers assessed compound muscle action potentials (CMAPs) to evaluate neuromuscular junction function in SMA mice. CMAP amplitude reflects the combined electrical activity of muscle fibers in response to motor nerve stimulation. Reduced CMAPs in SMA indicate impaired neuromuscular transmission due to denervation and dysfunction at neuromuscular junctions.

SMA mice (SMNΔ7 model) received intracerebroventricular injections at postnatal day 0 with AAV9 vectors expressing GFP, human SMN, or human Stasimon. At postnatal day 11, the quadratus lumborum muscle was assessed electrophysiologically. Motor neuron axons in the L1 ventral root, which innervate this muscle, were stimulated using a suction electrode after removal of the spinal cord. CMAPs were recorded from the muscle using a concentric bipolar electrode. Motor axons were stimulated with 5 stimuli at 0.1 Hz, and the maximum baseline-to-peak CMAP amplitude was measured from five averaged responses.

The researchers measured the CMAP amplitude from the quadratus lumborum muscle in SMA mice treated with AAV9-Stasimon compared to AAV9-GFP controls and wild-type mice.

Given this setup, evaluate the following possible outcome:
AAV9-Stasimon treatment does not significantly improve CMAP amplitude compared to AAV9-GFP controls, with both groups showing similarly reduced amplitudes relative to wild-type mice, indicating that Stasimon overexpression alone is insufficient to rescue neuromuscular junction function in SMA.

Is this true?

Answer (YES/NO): YES